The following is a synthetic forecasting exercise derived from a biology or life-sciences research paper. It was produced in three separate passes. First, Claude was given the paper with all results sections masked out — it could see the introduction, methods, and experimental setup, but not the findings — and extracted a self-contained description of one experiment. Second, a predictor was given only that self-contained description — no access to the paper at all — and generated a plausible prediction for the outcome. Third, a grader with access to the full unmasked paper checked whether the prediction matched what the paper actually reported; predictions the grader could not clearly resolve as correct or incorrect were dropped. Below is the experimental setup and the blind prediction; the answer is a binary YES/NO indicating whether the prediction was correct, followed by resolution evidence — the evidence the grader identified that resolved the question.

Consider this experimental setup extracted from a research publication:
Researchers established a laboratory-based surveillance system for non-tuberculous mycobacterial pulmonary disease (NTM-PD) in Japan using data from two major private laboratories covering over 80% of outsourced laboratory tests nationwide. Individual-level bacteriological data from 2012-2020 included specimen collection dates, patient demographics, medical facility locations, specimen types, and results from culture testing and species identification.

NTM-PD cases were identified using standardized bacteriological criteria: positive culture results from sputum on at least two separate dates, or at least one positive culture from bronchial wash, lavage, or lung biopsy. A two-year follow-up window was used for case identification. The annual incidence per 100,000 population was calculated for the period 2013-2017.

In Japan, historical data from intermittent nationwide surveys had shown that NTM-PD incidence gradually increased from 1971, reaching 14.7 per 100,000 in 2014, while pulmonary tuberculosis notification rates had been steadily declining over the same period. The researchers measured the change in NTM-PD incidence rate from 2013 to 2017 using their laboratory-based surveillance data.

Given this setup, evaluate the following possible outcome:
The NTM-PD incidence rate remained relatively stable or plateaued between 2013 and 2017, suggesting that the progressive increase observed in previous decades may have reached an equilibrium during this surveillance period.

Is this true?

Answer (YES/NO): NO